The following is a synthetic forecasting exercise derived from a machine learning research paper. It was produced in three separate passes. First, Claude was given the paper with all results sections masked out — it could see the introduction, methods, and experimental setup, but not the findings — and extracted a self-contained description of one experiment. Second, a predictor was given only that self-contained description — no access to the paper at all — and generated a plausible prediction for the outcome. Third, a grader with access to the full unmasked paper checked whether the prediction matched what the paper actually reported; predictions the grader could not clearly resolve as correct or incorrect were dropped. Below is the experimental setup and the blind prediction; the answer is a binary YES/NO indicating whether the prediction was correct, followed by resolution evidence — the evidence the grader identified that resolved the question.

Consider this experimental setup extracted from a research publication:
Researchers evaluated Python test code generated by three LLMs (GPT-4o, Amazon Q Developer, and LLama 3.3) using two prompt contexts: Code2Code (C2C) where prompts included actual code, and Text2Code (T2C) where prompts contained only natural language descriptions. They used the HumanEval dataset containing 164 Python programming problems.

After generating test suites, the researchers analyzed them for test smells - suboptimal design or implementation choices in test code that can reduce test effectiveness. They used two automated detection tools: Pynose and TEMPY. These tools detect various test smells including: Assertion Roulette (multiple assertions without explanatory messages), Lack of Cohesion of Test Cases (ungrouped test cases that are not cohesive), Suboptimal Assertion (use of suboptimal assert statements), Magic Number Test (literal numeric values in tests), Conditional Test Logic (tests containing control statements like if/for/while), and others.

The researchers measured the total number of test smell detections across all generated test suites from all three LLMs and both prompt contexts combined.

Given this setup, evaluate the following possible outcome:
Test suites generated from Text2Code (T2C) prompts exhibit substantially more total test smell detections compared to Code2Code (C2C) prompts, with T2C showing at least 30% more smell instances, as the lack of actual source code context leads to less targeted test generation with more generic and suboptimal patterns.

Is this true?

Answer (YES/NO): YES